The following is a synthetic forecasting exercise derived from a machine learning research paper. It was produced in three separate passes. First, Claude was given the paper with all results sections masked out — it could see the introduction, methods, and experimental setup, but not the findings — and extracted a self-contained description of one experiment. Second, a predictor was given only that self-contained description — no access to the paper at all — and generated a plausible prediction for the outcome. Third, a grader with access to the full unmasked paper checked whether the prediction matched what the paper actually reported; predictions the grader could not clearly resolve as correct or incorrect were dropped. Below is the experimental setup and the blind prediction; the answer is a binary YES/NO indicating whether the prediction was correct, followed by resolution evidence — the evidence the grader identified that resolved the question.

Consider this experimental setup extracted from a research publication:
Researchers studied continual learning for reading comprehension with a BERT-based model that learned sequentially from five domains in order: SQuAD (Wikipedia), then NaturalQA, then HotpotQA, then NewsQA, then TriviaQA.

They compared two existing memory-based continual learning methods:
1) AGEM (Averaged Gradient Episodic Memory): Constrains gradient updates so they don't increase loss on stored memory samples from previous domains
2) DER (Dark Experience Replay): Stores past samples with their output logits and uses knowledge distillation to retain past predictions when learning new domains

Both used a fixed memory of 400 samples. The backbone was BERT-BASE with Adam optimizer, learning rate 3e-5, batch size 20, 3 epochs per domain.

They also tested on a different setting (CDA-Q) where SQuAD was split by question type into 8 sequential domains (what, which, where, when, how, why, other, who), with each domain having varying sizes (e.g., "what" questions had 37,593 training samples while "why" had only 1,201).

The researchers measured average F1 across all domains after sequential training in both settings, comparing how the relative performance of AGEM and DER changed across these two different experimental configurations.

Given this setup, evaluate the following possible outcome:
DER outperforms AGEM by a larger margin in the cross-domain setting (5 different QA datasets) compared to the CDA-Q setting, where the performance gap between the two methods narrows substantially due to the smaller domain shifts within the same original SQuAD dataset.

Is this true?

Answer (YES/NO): NO